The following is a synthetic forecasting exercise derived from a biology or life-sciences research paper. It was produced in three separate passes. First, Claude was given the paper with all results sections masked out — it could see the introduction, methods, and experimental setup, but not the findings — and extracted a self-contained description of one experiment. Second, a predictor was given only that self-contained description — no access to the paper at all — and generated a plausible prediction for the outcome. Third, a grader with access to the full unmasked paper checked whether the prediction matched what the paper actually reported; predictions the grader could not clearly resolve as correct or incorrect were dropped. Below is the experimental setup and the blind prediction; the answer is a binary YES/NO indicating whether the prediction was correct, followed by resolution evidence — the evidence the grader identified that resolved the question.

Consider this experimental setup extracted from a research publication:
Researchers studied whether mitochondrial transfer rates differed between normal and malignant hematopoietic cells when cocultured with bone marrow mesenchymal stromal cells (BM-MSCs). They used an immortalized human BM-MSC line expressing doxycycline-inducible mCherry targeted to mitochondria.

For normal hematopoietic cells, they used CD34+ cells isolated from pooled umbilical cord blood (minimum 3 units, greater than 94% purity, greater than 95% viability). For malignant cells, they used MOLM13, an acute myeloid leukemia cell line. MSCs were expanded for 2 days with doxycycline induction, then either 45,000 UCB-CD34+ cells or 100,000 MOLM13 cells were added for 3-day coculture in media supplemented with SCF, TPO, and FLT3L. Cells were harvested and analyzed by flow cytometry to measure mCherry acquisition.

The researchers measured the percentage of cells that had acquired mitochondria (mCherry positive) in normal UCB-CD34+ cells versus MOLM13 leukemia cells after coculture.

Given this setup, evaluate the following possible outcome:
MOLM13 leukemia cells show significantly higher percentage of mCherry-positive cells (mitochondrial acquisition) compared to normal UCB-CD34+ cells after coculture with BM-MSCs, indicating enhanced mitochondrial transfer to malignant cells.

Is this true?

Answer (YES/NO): YES